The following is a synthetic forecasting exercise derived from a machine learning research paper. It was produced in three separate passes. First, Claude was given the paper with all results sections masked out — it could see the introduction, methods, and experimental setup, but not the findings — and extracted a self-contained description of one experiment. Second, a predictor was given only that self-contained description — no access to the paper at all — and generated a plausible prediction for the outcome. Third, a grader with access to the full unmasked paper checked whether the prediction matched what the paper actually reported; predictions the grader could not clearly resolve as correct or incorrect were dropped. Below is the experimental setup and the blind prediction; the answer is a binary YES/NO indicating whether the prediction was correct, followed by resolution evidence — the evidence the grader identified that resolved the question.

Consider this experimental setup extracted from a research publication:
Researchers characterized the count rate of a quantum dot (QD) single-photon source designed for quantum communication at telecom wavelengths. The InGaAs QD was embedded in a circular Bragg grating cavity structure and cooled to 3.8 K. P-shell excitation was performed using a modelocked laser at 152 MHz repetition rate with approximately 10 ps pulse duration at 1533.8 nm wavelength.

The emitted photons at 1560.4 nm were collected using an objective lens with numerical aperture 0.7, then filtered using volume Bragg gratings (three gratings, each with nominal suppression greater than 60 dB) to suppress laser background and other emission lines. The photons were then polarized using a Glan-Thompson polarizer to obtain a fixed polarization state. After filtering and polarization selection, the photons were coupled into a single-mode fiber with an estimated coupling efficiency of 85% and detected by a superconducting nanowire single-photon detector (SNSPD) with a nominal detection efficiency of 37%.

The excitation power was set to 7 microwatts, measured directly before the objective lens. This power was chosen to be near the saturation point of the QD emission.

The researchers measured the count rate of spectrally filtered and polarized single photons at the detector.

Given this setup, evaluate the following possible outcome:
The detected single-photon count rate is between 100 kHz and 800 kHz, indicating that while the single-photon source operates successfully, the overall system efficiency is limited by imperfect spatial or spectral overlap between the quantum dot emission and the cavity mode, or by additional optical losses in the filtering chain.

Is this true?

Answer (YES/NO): NO